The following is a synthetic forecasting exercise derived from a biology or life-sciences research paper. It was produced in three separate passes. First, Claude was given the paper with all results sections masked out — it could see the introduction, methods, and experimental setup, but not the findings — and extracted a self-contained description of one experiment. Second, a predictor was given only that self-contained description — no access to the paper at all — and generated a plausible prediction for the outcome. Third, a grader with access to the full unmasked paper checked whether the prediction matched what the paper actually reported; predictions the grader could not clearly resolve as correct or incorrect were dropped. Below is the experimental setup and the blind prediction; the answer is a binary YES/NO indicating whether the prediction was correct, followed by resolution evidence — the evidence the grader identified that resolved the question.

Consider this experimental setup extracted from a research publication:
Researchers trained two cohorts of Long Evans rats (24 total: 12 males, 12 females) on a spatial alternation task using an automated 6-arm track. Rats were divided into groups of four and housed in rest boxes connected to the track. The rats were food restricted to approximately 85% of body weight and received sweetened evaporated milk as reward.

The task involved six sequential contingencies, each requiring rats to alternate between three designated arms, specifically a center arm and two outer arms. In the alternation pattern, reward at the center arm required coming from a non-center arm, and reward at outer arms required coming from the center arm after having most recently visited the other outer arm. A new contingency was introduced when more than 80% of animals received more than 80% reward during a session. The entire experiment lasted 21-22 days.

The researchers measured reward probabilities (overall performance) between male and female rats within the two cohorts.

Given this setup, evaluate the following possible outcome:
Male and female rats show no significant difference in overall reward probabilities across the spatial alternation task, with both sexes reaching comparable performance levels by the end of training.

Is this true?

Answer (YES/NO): YES